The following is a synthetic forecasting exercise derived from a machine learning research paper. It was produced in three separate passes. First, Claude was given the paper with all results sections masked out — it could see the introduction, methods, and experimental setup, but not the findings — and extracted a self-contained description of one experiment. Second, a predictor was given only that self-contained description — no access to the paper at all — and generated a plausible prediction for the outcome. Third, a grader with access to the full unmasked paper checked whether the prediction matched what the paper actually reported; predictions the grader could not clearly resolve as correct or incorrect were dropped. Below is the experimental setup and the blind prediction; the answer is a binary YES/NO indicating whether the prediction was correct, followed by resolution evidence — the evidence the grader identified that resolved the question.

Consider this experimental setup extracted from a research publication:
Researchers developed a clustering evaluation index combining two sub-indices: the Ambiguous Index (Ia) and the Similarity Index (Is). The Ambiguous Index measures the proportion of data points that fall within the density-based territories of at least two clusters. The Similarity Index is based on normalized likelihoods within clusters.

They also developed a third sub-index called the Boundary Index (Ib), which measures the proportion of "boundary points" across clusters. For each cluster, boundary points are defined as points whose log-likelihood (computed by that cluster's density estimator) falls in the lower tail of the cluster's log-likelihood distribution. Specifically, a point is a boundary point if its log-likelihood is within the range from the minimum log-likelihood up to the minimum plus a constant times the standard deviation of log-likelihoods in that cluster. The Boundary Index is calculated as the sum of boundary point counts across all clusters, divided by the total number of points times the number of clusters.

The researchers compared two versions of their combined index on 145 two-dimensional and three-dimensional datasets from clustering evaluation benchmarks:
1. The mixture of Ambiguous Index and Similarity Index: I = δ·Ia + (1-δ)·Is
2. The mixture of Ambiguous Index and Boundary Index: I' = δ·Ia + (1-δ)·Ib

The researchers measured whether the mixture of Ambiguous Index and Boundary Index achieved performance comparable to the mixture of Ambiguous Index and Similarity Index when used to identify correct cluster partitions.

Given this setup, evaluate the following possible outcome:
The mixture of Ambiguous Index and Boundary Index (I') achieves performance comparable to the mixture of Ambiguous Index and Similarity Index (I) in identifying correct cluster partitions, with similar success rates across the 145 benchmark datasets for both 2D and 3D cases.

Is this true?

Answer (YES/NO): YES